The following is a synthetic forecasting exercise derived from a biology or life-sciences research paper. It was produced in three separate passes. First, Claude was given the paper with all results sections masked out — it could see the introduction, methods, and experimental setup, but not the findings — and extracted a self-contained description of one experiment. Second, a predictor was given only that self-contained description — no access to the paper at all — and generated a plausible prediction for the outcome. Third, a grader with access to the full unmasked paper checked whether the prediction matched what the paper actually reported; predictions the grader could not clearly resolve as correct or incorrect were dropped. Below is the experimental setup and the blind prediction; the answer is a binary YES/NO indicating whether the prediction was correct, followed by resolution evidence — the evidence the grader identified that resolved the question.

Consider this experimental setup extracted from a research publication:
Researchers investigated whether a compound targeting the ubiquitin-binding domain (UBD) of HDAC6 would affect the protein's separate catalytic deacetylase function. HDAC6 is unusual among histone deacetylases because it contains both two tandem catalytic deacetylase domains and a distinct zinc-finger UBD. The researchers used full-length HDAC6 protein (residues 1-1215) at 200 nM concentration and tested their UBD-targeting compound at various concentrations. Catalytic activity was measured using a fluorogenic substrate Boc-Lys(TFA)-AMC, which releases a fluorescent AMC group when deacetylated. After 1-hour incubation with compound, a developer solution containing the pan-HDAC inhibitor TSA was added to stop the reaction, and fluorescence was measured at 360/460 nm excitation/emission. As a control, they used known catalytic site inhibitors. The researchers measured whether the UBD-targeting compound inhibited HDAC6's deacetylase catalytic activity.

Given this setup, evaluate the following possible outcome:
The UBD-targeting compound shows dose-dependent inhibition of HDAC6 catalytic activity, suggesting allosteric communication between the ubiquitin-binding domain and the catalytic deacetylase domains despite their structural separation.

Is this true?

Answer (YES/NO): NO